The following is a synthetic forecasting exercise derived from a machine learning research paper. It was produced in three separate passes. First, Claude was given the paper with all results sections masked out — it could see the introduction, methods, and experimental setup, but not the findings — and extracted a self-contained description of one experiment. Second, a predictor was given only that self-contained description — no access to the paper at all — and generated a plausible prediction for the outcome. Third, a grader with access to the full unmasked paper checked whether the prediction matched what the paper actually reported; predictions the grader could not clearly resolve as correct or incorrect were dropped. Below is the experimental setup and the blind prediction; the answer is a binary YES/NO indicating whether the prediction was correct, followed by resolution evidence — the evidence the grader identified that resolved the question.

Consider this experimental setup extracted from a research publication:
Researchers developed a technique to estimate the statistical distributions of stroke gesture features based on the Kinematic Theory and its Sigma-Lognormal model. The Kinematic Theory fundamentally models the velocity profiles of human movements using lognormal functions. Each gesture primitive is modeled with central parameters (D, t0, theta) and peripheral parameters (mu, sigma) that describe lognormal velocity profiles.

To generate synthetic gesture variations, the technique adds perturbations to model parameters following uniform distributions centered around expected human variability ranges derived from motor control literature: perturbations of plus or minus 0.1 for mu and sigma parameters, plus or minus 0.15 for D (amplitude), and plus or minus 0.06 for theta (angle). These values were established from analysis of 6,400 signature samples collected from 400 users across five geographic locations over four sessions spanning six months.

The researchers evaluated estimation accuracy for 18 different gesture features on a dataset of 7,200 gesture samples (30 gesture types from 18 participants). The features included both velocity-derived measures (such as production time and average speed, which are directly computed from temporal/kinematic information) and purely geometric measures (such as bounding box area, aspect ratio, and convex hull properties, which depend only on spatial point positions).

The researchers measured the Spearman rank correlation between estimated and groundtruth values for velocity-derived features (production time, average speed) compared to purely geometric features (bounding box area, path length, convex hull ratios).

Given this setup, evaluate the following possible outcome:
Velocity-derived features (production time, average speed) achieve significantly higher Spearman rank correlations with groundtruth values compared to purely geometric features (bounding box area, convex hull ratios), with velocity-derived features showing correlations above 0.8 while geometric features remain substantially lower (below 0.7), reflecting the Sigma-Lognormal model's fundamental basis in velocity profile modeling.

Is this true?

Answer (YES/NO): NO